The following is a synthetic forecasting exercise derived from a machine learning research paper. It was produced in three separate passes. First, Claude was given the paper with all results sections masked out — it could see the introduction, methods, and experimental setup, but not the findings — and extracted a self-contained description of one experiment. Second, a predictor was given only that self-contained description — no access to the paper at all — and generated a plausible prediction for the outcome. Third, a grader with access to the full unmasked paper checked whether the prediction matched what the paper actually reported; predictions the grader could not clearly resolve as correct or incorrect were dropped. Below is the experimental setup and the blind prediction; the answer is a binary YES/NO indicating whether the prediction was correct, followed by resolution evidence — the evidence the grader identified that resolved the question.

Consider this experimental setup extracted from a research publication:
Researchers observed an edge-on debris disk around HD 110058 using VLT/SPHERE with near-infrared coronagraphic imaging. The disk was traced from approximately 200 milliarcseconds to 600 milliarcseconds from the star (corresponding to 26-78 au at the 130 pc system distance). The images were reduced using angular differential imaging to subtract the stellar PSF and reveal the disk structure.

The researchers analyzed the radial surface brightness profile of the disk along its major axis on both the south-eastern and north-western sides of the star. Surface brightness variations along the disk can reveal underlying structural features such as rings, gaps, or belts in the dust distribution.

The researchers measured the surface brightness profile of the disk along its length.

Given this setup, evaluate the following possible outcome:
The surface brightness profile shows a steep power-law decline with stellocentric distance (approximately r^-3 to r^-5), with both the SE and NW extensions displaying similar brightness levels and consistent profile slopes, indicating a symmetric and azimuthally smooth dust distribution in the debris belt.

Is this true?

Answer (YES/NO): NO